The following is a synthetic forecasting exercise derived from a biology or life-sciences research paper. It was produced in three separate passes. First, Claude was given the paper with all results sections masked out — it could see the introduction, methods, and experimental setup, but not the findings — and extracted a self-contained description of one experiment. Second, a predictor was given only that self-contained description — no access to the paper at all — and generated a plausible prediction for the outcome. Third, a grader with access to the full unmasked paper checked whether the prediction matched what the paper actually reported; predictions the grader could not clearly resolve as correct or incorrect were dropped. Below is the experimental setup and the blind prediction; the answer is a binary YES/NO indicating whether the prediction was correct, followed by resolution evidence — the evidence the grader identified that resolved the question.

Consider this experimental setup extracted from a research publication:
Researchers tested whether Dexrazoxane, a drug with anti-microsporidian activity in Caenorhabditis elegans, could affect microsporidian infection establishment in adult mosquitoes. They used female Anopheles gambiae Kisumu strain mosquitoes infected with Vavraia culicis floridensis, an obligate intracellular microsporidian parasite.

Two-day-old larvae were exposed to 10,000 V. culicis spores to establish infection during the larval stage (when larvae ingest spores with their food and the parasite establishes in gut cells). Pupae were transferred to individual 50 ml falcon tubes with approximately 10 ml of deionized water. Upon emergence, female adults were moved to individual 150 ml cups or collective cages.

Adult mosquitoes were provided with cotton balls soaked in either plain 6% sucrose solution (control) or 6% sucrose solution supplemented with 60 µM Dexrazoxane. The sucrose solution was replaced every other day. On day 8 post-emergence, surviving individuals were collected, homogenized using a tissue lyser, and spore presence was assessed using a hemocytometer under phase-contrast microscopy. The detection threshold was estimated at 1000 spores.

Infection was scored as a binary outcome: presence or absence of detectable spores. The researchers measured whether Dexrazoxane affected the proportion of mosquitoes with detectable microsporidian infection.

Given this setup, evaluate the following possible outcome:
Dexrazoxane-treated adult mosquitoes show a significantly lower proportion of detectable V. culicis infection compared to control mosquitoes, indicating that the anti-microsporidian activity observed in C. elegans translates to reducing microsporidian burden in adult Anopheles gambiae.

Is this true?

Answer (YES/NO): NO